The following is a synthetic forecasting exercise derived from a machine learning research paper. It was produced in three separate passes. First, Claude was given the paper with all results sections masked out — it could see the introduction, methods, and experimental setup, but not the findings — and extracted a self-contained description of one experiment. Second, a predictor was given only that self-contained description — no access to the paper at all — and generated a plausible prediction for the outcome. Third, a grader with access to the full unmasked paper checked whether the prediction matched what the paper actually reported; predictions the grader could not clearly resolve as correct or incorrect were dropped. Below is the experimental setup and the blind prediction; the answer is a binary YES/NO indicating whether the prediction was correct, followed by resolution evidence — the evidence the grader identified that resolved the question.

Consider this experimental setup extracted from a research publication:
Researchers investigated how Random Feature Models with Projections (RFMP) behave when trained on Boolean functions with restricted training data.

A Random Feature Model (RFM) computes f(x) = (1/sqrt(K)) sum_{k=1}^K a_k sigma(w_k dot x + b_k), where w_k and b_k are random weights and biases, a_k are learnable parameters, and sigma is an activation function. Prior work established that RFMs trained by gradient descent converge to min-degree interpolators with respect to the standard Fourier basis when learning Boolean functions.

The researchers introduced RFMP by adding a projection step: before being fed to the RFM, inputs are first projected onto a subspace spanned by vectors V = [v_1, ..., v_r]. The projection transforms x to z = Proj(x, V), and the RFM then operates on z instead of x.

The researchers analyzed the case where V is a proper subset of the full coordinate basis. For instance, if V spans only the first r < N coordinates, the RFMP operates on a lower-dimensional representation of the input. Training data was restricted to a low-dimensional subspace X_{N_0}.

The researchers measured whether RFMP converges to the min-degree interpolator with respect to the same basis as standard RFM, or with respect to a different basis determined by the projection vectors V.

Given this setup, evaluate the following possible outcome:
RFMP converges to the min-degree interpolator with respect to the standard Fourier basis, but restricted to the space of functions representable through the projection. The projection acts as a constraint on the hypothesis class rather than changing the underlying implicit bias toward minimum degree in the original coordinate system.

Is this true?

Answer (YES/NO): NO